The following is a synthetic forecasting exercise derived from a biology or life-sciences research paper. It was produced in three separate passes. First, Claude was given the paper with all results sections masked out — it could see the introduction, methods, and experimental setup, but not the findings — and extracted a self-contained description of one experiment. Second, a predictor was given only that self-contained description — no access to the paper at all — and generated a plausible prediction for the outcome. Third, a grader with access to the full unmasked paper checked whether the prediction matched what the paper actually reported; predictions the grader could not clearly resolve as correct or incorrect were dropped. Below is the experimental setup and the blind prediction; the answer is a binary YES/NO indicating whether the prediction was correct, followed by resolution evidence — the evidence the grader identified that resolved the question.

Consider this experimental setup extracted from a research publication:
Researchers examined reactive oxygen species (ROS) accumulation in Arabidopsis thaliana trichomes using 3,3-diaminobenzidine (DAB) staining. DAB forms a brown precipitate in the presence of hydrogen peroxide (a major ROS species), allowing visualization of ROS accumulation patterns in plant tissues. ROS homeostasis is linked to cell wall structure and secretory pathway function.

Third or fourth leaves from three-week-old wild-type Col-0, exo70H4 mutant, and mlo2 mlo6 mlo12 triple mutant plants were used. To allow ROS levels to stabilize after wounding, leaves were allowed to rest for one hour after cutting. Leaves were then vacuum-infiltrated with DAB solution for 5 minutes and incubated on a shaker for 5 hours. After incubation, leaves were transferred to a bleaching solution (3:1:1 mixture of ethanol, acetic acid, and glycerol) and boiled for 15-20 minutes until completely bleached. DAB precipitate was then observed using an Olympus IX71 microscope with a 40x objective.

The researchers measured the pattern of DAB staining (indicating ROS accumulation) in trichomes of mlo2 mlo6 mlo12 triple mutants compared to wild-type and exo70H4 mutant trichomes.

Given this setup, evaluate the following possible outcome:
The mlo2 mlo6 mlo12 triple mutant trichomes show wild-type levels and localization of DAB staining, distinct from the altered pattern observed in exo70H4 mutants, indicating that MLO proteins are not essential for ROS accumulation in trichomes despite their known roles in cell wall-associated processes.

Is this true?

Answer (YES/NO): NO